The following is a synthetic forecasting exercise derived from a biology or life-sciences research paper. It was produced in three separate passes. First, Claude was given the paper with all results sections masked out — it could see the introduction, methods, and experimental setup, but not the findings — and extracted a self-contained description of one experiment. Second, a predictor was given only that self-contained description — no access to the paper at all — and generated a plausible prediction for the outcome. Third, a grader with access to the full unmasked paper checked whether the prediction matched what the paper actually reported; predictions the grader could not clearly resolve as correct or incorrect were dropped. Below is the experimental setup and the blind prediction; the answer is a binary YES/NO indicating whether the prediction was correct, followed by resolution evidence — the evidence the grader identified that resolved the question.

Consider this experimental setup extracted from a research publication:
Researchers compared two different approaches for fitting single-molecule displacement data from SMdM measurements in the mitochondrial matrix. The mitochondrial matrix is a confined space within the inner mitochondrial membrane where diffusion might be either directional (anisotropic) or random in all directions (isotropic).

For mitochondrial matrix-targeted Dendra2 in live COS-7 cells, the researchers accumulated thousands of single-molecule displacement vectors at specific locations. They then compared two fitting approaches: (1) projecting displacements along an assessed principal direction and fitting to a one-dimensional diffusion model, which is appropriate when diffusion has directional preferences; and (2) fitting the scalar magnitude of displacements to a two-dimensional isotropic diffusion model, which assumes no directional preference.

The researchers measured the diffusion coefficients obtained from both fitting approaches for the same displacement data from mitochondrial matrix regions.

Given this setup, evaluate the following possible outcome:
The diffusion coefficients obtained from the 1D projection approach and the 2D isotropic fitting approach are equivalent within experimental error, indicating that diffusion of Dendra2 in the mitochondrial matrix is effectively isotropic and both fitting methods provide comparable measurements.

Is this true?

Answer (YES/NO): YES